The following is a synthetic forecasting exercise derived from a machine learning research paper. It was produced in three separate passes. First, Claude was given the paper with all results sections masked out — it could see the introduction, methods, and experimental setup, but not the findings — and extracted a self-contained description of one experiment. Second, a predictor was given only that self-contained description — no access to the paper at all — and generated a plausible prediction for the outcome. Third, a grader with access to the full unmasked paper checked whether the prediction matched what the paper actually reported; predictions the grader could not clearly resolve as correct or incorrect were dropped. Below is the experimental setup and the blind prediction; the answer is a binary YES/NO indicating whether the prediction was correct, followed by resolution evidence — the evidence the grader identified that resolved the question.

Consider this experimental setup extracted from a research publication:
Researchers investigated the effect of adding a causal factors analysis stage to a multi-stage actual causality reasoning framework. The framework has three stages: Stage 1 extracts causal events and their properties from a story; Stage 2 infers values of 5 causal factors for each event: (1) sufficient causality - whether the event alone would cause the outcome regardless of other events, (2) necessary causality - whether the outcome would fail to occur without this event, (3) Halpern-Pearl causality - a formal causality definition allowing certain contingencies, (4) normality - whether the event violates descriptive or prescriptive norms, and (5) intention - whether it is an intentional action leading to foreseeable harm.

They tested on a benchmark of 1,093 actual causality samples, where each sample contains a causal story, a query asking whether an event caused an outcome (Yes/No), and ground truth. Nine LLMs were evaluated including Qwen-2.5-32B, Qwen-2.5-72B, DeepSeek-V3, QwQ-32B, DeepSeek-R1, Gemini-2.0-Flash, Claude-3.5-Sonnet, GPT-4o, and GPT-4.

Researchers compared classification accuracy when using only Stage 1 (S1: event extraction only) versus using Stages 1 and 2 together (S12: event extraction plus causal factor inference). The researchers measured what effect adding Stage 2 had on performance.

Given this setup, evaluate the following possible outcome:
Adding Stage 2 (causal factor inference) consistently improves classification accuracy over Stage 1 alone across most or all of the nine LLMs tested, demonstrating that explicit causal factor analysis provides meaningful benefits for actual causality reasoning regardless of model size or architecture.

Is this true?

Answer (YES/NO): YES